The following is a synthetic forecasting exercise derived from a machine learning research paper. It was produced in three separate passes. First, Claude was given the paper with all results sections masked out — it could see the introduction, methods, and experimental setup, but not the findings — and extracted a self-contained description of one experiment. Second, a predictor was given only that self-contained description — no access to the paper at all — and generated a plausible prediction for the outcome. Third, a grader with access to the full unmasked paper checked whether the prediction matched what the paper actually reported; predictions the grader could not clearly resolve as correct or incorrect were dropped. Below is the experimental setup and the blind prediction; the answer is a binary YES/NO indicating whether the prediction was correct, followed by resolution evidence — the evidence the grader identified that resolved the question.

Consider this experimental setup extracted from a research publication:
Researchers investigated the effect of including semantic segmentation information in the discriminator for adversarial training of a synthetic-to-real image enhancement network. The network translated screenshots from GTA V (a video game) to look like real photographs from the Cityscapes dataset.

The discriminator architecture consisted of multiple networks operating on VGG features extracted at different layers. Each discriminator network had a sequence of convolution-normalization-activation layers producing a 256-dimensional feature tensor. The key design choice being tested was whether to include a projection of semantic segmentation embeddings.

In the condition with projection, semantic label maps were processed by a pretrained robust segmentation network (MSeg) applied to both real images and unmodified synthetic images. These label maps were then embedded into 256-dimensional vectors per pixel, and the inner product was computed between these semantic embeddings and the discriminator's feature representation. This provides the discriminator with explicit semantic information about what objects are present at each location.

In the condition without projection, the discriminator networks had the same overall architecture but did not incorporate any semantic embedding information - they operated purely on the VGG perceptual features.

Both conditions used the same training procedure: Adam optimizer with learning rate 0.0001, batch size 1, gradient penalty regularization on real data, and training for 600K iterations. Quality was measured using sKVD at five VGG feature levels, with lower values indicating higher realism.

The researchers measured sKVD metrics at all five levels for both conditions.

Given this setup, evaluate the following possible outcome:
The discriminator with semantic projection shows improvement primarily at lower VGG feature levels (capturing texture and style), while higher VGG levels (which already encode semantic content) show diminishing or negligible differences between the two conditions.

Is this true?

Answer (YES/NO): NO